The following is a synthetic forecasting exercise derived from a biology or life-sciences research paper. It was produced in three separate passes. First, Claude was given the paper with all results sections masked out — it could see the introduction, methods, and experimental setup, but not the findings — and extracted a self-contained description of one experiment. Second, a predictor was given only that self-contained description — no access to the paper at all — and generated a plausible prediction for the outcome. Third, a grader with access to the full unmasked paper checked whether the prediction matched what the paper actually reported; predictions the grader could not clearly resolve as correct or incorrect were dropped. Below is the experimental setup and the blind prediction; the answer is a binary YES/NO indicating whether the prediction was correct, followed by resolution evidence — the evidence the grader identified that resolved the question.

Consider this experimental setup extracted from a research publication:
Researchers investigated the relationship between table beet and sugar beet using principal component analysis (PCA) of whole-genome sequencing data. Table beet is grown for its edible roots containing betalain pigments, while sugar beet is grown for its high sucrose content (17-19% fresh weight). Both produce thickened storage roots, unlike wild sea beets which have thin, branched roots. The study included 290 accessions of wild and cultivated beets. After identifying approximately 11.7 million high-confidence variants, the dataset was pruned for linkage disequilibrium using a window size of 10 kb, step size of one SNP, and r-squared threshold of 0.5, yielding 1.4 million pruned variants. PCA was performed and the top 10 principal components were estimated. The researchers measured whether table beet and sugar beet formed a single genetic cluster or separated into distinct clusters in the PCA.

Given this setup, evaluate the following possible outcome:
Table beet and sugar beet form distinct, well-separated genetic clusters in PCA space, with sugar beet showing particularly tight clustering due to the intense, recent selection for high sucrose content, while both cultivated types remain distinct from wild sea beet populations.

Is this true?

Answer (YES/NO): NO